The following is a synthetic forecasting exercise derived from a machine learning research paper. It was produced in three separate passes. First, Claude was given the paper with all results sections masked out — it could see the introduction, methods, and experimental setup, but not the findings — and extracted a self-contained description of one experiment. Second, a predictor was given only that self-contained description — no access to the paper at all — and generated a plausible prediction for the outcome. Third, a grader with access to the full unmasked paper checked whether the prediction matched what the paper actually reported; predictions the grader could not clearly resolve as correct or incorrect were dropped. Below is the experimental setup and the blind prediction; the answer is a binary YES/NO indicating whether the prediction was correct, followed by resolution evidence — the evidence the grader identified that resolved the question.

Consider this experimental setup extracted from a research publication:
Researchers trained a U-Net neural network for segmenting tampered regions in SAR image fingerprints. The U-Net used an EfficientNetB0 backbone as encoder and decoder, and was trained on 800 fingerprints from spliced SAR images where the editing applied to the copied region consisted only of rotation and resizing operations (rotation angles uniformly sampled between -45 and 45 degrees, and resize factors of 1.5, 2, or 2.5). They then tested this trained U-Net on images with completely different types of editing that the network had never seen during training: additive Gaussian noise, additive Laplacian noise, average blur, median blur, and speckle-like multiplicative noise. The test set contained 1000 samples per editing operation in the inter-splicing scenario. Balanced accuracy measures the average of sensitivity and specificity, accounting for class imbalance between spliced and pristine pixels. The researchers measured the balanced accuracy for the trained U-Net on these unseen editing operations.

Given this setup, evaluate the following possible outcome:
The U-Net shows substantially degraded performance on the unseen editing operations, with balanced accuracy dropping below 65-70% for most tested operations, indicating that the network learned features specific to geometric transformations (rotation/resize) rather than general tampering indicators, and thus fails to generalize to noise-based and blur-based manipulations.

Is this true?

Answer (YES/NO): NO